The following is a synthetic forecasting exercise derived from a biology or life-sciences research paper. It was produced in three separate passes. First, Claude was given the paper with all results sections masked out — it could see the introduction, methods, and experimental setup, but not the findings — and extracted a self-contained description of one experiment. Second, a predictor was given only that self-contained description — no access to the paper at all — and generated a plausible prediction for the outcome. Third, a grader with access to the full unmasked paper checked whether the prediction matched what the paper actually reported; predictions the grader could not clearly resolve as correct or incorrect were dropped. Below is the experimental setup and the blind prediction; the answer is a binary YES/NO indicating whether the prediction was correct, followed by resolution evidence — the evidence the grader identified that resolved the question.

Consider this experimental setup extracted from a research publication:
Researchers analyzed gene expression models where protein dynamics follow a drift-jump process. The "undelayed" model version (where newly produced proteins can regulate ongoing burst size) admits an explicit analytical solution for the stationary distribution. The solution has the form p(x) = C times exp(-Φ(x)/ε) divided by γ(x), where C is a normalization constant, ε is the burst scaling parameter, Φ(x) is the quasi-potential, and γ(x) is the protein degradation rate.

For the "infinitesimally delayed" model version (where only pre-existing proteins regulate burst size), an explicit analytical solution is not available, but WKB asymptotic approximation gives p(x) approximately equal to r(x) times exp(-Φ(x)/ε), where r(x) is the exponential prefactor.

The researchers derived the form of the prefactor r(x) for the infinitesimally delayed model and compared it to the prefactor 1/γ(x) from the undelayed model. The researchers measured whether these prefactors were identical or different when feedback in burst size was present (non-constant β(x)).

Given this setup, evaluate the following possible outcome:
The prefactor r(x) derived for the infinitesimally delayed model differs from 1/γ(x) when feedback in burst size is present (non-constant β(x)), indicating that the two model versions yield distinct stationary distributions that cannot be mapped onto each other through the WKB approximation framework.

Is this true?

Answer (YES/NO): YES